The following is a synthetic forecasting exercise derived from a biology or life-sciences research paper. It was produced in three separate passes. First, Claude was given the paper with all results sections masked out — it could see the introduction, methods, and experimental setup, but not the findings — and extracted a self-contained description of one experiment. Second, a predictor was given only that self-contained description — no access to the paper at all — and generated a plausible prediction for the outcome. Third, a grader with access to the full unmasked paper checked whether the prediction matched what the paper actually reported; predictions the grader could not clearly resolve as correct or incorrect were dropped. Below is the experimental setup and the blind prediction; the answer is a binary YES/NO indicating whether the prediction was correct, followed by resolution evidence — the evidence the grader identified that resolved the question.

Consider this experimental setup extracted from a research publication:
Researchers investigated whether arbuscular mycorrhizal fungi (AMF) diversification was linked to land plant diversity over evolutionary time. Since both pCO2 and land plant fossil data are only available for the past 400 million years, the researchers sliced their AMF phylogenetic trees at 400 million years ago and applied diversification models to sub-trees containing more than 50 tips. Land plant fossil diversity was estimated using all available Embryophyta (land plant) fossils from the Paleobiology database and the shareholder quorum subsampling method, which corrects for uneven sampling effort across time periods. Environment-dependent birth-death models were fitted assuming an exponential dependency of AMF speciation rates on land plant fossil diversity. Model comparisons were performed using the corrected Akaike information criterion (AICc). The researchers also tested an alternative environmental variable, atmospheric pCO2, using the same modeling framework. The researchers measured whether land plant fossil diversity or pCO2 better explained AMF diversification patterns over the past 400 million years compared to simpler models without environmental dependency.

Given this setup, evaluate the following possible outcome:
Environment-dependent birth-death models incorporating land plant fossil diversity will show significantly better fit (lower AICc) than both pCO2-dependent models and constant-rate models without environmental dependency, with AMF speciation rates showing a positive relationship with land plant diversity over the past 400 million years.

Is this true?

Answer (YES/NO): NO